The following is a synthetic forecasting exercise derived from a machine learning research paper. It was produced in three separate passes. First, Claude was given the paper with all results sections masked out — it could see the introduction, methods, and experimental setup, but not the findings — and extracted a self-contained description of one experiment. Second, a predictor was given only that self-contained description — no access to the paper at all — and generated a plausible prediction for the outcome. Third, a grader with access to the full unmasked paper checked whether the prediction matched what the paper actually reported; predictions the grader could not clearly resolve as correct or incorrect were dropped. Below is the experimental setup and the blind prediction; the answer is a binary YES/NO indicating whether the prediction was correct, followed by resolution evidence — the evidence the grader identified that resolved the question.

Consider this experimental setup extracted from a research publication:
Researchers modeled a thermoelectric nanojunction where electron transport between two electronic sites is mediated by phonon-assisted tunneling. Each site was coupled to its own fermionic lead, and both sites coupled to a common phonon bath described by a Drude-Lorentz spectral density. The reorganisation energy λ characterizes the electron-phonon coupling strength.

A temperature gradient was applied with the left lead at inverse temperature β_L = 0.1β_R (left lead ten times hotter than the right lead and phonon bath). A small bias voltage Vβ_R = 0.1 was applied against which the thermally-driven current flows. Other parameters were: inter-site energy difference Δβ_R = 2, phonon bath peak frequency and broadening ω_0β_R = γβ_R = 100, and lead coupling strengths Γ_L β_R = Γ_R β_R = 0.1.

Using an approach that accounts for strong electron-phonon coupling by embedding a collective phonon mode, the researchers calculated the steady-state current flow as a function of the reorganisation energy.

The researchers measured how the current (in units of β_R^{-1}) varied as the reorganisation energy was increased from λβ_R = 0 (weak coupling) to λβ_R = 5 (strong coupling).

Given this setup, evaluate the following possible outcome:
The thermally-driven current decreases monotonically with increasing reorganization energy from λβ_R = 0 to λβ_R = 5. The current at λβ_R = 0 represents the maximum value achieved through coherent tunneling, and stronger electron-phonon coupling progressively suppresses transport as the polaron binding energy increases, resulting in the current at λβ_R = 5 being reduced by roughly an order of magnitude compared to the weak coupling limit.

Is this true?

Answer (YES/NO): NO